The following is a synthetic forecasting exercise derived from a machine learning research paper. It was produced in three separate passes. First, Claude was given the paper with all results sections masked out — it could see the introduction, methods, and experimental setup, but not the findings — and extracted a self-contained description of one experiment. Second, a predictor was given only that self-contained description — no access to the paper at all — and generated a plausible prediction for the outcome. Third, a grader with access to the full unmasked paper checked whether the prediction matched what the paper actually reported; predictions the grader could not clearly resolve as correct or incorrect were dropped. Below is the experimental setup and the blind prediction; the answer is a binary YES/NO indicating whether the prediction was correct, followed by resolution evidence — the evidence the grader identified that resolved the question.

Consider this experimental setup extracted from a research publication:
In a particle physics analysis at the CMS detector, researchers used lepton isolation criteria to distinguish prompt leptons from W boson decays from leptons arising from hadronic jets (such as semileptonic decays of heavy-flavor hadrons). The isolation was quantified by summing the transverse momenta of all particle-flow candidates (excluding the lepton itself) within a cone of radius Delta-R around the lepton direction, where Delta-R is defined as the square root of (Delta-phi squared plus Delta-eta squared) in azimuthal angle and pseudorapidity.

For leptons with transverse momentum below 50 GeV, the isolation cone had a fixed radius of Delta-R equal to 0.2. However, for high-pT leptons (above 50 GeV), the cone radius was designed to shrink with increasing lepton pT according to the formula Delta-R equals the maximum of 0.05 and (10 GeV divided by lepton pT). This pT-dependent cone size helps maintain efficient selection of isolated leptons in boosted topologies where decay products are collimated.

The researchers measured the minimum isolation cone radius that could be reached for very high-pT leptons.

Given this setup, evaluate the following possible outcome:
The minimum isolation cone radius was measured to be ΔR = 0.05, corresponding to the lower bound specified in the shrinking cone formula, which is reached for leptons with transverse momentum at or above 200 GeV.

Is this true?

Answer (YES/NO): YES